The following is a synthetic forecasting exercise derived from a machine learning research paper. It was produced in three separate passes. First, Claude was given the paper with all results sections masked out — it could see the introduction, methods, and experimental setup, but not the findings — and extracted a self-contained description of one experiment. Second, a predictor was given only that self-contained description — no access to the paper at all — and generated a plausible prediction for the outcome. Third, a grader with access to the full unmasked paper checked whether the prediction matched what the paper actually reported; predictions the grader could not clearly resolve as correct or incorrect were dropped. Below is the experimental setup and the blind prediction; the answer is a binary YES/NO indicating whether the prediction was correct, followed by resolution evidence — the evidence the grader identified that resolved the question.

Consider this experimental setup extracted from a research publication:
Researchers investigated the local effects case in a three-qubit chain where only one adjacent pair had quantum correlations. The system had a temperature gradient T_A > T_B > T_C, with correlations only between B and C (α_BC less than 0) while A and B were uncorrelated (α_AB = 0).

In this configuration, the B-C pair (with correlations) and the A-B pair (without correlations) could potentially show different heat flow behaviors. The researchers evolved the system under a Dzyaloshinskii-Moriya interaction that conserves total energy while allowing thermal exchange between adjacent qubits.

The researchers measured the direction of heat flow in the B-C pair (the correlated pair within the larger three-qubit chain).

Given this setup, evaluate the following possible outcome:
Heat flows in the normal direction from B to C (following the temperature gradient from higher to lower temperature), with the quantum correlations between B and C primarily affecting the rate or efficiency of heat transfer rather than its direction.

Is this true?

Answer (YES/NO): NO